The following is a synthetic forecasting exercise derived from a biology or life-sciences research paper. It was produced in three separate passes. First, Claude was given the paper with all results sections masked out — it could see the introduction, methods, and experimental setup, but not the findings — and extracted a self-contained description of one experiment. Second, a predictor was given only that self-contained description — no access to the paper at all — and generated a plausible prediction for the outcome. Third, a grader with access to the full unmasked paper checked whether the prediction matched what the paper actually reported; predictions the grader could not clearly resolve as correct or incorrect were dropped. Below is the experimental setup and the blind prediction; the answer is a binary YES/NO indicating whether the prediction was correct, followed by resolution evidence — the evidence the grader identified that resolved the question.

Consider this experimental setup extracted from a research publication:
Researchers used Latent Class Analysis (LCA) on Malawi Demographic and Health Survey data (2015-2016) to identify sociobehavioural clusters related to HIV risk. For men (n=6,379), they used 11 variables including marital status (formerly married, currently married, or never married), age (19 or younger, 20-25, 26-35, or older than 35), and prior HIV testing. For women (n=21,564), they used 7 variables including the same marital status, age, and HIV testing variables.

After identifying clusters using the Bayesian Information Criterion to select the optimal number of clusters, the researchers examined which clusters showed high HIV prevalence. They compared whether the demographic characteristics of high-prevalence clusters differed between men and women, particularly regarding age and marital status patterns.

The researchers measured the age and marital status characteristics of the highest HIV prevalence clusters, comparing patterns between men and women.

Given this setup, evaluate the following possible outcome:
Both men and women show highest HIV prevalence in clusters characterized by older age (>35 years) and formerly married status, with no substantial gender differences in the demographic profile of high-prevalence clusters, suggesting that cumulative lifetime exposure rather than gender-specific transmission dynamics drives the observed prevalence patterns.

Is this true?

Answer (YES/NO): NO